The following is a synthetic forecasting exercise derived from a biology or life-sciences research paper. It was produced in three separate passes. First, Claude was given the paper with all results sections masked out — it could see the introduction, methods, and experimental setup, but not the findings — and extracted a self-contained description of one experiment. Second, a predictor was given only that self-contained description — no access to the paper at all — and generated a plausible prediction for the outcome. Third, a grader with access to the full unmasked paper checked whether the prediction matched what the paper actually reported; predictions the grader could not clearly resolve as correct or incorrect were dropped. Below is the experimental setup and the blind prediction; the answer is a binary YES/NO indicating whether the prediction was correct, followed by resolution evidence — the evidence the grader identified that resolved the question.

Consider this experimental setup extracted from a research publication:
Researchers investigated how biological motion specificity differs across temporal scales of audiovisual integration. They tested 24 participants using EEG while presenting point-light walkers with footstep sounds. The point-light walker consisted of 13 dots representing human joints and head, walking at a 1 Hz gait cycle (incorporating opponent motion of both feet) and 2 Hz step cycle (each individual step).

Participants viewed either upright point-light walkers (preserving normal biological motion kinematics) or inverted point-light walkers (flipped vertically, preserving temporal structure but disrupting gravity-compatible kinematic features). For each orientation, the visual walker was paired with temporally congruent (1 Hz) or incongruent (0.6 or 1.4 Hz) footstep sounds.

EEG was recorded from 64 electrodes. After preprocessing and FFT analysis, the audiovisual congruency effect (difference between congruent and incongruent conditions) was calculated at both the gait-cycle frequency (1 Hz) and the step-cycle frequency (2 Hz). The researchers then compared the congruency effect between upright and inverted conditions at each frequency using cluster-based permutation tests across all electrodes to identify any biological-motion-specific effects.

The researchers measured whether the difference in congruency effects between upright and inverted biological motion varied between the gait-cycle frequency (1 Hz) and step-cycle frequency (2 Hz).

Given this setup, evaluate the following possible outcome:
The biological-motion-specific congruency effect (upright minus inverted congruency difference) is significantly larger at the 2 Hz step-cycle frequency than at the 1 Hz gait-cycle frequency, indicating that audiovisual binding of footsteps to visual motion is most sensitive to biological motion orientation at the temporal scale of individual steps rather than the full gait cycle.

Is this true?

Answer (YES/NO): NO